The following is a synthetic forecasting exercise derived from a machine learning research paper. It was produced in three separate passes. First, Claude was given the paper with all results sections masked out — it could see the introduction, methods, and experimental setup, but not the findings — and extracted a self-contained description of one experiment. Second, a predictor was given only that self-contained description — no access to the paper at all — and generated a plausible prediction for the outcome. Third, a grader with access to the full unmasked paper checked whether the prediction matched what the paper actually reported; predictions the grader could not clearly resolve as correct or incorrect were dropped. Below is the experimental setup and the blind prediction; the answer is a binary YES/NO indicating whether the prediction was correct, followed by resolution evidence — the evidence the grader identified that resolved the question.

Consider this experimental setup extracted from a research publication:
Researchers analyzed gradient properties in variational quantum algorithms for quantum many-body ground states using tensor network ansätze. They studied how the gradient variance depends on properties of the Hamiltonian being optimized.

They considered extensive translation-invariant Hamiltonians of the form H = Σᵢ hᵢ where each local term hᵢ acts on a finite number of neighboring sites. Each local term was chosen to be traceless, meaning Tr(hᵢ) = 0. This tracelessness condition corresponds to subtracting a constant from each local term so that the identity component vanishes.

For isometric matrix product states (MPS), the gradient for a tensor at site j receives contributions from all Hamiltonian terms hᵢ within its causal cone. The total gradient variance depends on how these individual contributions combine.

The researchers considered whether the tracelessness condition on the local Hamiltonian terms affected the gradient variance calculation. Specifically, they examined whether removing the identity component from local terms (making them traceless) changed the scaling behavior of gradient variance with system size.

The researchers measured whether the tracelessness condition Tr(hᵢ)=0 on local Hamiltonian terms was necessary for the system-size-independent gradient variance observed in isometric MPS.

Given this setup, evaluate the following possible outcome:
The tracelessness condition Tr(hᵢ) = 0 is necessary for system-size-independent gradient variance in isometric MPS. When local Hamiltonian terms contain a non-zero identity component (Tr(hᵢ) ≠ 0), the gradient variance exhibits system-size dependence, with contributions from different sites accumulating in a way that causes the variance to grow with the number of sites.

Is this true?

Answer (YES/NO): YES